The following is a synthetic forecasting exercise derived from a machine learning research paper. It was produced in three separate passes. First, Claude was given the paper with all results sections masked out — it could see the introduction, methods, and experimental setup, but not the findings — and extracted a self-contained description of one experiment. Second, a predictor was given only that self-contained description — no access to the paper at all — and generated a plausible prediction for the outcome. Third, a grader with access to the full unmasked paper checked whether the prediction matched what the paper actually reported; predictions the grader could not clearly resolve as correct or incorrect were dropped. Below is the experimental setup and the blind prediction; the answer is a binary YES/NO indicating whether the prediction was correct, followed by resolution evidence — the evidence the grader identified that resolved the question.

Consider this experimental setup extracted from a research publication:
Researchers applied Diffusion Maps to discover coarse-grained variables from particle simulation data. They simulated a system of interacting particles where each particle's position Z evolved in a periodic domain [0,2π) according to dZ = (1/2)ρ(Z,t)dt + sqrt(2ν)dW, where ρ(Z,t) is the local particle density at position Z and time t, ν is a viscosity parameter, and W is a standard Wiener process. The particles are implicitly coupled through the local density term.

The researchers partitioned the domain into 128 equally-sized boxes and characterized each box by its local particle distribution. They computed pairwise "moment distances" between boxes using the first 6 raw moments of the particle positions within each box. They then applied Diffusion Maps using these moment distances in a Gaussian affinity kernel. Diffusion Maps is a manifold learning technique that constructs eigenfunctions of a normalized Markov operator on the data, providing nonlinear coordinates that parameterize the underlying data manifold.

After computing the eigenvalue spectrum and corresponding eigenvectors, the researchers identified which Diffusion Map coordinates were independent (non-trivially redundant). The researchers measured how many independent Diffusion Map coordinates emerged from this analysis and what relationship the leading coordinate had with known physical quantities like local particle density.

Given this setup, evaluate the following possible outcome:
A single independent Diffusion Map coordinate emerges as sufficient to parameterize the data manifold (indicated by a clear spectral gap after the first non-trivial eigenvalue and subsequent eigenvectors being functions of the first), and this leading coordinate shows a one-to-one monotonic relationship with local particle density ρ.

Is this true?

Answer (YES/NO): YES